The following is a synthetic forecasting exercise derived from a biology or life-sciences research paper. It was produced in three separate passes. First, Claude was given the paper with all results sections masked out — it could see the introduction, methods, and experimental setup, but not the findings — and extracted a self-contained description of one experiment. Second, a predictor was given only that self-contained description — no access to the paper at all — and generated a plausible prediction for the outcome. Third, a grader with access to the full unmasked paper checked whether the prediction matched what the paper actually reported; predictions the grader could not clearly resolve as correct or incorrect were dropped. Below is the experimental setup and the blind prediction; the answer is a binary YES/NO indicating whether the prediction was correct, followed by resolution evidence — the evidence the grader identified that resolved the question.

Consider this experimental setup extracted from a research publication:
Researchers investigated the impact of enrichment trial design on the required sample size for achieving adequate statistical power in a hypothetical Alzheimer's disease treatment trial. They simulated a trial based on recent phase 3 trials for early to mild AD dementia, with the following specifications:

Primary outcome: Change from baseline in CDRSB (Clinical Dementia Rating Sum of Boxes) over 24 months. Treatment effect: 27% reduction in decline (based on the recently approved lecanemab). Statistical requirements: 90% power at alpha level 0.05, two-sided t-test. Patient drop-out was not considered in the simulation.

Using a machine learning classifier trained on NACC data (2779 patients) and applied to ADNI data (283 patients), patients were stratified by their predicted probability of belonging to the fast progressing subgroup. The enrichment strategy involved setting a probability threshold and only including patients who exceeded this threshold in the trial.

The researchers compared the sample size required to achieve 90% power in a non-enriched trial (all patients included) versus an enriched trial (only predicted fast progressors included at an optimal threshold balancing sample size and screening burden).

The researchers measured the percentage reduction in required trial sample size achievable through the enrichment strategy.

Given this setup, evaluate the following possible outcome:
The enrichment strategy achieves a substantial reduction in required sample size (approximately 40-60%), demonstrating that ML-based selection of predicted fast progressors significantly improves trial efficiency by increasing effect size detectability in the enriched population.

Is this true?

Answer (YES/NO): NO